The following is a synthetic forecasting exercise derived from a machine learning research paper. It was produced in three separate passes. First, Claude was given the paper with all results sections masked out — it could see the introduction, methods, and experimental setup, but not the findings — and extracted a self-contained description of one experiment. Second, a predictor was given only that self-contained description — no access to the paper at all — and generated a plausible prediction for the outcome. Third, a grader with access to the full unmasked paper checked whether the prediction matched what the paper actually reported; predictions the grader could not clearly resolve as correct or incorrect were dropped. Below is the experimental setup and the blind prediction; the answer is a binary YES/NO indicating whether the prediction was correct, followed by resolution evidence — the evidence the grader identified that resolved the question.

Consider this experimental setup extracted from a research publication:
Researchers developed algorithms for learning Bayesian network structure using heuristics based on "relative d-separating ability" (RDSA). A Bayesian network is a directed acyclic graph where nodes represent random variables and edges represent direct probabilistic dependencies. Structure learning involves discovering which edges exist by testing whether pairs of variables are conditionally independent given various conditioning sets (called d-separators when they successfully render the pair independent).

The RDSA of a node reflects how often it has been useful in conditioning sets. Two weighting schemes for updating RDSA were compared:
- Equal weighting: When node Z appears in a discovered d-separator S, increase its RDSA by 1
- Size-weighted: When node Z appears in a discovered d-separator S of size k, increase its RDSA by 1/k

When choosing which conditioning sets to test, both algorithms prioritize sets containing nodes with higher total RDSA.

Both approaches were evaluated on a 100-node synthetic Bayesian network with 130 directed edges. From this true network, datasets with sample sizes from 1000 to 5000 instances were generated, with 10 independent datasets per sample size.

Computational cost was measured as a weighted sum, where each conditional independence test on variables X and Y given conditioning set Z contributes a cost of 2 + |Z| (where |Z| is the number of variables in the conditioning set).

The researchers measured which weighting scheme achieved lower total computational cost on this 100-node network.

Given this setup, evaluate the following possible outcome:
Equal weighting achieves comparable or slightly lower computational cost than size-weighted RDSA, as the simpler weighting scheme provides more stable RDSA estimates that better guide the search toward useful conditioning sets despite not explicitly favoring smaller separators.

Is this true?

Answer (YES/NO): NO